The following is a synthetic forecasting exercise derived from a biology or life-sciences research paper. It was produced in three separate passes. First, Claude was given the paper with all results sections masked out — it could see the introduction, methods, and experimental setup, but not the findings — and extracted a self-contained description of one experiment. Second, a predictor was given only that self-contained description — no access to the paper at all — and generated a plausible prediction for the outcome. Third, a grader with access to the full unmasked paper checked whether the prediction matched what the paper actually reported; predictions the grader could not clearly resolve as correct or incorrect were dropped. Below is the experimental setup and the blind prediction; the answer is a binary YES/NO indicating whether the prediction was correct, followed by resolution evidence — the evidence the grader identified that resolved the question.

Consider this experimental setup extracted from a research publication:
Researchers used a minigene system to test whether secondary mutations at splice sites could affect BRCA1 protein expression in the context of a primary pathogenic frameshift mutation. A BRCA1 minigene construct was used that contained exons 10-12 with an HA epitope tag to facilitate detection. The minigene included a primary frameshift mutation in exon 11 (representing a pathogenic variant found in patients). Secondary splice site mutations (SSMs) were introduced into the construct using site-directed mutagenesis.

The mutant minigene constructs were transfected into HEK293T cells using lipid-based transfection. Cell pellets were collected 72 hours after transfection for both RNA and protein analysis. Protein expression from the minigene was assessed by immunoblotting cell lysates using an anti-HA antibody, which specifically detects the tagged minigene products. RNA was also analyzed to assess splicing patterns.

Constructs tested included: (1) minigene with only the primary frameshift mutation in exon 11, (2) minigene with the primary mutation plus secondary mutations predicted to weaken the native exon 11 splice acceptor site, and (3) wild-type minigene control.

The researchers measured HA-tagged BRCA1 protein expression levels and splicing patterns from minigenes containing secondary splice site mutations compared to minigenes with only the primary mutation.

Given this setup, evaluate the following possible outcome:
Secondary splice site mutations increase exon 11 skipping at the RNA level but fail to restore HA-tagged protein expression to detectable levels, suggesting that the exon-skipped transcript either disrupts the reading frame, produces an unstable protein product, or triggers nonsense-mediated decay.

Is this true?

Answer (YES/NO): NO